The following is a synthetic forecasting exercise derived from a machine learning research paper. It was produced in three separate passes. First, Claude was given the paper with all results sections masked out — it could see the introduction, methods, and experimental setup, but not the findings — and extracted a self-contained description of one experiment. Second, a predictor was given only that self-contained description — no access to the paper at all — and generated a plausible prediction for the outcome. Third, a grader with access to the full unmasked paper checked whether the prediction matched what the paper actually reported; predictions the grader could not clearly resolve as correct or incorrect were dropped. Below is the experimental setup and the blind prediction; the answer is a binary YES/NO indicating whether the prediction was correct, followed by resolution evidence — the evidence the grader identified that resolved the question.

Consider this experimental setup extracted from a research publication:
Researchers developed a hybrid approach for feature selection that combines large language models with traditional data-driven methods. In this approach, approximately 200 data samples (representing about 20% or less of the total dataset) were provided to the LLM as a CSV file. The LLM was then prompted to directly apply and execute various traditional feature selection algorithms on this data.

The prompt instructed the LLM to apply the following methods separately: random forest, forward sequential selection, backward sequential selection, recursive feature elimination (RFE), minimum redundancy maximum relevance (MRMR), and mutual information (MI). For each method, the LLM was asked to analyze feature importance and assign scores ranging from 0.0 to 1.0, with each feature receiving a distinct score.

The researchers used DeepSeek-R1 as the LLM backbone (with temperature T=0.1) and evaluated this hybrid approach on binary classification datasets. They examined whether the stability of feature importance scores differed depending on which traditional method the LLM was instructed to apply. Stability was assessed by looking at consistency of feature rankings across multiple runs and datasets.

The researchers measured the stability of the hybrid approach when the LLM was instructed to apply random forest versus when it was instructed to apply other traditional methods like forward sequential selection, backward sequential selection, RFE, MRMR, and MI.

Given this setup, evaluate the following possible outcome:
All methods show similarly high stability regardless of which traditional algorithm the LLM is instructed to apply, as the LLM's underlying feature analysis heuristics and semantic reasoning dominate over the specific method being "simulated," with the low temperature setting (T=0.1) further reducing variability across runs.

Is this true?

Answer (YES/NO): NO